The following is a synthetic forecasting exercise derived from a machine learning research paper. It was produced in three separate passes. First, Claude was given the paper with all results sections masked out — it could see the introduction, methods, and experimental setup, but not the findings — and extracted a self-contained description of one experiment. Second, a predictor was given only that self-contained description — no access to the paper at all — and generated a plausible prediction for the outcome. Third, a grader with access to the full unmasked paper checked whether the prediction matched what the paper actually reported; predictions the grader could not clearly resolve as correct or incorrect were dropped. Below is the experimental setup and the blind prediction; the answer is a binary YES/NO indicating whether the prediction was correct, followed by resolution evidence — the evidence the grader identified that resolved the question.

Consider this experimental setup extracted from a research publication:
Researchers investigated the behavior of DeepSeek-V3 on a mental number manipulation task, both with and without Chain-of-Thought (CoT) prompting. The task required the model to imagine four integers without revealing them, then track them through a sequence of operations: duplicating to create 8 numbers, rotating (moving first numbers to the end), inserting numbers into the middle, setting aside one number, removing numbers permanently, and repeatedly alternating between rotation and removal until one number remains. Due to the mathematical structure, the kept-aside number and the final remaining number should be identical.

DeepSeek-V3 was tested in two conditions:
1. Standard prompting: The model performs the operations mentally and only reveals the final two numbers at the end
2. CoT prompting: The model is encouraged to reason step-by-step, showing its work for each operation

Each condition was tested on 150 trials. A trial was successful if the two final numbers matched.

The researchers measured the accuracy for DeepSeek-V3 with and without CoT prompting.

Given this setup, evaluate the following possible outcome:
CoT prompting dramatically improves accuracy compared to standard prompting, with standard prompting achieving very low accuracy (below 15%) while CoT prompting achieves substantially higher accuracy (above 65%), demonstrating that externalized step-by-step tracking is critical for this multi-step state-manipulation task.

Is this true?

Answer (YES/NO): NO